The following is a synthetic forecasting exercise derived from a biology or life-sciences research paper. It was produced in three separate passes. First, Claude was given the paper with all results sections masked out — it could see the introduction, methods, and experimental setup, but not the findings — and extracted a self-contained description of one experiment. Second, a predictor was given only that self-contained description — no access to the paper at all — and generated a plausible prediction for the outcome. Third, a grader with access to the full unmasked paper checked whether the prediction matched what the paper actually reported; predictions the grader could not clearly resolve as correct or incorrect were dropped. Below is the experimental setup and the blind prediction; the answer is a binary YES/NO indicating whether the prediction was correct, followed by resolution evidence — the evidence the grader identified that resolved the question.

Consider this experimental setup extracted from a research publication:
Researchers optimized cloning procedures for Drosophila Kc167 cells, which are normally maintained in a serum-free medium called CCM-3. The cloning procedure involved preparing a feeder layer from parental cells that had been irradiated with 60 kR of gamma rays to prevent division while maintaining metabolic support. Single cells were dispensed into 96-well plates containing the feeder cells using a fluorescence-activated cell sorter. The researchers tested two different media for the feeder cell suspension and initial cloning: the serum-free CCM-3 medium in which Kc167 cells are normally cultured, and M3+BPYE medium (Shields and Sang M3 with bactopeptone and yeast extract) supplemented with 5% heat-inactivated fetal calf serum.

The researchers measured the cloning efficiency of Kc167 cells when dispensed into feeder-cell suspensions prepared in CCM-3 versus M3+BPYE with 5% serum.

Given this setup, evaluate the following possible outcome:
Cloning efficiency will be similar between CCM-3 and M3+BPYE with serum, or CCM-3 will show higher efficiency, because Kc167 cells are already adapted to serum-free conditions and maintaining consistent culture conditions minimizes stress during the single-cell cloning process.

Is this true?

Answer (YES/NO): NO